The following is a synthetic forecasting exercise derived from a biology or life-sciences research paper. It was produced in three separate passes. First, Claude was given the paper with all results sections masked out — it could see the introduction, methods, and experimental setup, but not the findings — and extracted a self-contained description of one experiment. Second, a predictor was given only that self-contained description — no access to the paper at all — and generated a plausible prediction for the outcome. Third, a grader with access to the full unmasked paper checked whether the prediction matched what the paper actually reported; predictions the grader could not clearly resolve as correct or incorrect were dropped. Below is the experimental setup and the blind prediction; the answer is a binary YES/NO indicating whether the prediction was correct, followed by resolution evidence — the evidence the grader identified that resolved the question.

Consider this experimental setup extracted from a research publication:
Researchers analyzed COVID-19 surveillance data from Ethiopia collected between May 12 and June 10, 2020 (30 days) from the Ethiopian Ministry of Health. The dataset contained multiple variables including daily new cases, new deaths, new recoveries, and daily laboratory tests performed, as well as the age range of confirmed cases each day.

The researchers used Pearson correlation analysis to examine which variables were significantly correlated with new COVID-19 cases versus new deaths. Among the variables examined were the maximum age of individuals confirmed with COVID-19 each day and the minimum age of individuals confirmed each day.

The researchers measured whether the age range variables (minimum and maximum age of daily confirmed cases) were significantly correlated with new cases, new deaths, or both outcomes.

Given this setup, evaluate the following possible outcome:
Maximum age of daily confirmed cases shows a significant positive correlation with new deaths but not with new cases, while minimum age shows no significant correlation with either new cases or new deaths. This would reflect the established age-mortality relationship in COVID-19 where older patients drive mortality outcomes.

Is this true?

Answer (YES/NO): NO